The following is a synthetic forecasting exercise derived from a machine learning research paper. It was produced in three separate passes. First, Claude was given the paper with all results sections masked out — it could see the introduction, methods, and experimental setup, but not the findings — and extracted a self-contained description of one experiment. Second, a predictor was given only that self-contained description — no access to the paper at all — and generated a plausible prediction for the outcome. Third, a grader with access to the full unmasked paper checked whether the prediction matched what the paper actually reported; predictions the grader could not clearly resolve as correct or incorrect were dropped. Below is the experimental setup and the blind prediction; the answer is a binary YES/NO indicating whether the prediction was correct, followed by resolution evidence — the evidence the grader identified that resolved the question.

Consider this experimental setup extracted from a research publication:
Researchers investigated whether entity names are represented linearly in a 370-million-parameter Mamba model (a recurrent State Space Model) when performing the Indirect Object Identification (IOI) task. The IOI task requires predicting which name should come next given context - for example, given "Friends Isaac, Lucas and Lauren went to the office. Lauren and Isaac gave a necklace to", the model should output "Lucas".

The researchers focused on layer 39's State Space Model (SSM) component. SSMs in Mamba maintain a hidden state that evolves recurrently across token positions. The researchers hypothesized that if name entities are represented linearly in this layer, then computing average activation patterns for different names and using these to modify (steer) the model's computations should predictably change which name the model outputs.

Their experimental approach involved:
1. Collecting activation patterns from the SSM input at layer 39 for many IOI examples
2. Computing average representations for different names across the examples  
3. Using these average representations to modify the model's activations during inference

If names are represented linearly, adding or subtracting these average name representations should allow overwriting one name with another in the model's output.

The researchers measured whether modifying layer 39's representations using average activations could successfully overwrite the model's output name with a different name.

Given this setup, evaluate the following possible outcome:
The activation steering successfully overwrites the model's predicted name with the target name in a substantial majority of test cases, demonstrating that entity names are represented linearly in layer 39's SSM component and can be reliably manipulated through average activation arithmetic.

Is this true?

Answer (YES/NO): YES